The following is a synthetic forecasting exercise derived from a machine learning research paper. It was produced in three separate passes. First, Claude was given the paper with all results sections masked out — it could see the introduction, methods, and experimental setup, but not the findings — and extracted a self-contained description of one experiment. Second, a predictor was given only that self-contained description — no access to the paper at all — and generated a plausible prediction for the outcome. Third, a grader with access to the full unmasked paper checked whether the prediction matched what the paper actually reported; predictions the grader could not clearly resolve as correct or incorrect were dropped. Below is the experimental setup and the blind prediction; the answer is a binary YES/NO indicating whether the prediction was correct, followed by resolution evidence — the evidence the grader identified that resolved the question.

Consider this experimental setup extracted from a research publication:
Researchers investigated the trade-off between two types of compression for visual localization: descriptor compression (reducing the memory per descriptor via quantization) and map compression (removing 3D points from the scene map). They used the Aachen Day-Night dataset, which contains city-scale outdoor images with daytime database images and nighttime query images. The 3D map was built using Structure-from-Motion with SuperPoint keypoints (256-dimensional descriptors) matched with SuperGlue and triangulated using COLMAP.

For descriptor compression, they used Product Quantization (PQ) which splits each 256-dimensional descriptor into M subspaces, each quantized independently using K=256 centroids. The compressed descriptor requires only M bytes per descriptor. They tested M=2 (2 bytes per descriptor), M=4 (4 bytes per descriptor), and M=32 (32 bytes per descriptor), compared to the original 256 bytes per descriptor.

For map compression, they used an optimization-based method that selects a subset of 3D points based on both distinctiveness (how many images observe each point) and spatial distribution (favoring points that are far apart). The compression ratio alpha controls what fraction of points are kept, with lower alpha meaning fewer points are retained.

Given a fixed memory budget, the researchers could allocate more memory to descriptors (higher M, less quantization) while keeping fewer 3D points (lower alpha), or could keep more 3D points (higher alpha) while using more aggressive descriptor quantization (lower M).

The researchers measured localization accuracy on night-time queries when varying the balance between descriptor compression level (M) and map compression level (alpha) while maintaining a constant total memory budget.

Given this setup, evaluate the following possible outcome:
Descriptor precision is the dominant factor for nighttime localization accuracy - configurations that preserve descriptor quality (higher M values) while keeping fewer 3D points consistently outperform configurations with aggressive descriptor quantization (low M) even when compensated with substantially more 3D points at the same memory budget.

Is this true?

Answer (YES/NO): NO